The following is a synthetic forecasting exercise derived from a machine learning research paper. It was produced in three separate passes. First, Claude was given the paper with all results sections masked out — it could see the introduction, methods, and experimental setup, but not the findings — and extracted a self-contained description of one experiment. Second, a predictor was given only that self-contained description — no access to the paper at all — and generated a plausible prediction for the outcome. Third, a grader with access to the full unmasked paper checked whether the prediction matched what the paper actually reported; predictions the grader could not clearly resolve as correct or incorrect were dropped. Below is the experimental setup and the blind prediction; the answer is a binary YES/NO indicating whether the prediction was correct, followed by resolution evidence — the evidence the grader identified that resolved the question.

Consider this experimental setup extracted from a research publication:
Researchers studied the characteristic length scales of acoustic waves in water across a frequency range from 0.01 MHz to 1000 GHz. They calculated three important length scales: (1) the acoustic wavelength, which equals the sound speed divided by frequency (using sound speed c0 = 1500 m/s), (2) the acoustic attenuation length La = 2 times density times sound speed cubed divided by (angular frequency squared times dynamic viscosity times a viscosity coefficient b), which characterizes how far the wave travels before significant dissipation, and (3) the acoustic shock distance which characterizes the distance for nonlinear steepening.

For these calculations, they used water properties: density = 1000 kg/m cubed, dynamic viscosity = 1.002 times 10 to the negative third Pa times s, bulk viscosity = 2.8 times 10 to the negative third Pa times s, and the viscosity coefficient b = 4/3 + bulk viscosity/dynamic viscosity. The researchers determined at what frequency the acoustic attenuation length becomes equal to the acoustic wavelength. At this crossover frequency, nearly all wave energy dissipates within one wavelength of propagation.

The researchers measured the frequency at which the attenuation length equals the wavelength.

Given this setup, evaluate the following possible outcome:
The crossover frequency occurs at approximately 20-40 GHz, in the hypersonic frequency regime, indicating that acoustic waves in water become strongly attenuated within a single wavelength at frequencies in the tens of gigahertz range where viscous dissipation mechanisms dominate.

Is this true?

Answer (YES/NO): YES